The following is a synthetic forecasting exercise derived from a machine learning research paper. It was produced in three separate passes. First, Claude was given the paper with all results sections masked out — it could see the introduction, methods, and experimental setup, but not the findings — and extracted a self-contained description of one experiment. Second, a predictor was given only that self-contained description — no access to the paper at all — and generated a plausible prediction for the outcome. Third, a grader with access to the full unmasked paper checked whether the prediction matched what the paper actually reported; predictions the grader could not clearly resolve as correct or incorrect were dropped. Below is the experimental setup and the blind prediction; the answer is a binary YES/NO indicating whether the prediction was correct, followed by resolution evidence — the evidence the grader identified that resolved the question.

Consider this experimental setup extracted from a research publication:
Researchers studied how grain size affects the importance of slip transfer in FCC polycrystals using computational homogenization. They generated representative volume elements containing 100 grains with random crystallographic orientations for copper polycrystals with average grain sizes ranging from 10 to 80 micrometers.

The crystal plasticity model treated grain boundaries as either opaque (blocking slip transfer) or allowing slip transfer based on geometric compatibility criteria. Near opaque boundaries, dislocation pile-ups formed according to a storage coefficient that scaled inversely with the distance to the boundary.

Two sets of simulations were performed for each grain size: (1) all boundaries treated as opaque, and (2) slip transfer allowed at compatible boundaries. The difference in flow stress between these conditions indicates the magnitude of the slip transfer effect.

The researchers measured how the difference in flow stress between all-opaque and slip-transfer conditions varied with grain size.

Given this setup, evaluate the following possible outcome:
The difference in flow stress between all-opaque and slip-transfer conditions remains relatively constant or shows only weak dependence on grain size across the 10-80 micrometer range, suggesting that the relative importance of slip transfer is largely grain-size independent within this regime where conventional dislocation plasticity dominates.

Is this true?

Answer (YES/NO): NO